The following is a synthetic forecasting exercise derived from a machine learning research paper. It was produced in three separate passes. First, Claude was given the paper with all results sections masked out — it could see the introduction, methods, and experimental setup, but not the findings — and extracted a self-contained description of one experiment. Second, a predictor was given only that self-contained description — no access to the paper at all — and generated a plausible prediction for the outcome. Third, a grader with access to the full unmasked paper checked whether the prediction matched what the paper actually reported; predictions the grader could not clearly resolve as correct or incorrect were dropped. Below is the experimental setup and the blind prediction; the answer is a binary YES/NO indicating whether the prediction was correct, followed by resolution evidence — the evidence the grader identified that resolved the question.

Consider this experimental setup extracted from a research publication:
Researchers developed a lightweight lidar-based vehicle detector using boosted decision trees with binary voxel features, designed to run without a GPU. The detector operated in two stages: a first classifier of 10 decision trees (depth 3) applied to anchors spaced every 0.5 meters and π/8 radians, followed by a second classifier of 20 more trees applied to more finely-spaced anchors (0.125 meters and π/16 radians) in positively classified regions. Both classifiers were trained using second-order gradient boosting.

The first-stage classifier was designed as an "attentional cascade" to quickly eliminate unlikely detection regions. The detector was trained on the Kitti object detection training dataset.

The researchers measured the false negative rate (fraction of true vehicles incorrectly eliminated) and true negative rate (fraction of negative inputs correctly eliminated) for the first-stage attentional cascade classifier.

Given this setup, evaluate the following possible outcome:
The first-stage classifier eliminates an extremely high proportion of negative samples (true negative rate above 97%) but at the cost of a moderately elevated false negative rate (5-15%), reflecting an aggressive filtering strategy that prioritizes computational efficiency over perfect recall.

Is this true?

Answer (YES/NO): YES